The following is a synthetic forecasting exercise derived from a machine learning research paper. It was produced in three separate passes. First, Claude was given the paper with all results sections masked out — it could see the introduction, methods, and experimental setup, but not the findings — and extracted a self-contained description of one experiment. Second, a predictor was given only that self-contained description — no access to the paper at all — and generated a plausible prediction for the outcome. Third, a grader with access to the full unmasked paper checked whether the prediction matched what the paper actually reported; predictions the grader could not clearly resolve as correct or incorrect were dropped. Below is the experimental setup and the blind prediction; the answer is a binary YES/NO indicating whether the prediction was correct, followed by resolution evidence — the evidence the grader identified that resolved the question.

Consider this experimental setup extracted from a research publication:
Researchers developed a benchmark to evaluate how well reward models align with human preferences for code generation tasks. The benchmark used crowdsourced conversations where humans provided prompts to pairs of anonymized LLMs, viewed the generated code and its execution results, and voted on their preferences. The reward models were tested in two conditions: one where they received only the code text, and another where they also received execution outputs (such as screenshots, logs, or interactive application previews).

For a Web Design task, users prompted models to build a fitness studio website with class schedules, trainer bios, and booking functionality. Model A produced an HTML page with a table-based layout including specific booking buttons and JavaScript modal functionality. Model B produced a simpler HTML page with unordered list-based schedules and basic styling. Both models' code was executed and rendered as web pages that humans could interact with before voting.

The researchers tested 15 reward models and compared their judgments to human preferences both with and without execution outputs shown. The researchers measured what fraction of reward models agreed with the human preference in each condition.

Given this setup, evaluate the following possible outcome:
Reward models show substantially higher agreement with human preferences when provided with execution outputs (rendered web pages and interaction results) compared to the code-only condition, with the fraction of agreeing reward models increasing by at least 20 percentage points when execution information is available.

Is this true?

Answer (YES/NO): NO